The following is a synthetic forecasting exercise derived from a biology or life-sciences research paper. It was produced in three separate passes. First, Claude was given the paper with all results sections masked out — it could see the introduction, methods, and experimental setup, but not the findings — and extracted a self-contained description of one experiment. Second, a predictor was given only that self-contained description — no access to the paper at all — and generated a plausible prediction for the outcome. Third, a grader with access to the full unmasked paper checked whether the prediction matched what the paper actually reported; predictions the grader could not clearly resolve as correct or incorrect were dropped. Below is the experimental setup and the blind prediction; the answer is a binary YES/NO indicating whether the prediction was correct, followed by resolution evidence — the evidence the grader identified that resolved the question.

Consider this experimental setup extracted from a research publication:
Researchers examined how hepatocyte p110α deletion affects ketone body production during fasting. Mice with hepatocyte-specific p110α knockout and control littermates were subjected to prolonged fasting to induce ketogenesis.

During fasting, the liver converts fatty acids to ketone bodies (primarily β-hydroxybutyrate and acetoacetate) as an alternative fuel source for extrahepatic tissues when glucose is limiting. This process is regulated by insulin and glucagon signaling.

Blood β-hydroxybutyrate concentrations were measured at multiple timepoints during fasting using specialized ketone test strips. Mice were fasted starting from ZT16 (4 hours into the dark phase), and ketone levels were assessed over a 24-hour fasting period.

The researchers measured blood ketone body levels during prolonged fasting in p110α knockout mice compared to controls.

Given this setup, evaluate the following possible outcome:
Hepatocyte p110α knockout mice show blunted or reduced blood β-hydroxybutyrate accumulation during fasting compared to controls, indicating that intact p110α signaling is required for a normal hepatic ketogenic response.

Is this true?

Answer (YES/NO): NO